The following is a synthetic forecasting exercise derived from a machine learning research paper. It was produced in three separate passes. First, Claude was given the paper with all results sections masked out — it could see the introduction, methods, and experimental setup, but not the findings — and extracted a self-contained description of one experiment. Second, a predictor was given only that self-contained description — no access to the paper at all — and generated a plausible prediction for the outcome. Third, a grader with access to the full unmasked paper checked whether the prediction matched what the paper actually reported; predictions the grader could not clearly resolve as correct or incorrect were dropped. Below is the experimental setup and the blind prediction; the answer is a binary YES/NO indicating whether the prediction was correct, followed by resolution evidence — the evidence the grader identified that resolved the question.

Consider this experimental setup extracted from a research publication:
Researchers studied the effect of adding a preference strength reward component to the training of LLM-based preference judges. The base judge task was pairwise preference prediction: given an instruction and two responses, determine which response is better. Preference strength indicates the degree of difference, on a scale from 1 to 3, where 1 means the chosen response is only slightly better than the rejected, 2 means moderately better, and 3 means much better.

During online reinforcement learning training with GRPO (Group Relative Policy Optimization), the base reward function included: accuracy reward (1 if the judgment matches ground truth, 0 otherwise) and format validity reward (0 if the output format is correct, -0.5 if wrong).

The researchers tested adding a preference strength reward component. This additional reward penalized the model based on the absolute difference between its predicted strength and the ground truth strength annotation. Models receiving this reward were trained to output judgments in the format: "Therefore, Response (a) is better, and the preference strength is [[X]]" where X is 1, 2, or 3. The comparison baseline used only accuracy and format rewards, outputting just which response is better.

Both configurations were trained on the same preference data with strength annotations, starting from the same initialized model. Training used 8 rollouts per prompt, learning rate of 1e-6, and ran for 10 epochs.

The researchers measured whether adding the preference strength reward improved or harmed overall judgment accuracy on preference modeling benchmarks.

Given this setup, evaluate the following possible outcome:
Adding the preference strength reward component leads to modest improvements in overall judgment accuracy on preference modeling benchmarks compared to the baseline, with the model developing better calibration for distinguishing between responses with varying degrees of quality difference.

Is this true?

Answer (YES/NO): NO